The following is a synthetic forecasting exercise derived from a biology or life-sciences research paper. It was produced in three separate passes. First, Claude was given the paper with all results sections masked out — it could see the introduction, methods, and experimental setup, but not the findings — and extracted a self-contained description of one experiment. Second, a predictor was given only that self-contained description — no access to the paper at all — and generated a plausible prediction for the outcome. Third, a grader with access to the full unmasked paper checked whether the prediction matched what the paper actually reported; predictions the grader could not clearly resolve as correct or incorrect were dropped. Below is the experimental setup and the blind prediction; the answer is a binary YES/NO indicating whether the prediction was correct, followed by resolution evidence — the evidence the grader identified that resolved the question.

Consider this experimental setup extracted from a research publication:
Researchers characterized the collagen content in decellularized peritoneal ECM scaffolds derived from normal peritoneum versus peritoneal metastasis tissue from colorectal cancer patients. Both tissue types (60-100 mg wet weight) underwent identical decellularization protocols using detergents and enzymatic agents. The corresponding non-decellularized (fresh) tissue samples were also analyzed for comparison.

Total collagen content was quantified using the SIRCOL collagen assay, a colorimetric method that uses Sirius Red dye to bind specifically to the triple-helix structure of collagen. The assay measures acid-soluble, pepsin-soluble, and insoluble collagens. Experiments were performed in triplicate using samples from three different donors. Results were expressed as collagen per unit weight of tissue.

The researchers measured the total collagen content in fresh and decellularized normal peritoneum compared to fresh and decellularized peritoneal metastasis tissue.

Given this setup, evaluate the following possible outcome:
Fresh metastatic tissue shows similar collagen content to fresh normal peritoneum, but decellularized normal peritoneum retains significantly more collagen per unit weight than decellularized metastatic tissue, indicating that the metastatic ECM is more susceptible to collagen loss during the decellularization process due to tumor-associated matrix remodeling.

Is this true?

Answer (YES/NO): NO